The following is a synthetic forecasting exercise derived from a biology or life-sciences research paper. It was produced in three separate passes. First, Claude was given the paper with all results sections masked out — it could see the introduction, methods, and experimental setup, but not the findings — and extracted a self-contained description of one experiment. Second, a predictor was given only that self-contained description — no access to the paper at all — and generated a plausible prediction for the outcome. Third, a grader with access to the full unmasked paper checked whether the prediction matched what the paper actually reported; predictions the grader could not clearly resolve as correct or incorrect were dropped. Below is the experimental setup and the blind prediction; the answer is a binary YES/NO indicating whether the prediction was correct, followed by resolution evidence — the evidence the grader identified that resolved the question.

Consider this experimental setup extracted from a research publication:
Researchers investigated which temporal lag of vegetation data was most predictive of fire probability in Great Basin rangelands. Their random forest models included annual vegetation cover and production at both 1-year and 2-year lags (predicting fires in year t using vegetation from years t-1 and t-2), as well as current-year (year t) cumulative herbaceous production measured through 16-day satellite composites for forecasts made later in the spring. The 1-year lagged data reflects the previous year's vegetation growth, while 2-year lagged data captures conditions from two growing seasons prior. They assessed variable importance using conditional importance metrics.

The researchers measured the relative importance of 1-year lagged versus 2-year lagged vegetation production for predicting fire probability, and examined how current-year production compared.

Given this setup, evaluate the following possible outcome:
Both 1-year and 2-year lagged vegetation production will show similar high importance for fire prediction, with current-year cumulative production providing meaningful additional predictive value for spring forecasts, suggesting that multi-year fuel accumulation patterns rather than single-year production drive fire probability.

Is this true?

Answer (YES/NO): NO